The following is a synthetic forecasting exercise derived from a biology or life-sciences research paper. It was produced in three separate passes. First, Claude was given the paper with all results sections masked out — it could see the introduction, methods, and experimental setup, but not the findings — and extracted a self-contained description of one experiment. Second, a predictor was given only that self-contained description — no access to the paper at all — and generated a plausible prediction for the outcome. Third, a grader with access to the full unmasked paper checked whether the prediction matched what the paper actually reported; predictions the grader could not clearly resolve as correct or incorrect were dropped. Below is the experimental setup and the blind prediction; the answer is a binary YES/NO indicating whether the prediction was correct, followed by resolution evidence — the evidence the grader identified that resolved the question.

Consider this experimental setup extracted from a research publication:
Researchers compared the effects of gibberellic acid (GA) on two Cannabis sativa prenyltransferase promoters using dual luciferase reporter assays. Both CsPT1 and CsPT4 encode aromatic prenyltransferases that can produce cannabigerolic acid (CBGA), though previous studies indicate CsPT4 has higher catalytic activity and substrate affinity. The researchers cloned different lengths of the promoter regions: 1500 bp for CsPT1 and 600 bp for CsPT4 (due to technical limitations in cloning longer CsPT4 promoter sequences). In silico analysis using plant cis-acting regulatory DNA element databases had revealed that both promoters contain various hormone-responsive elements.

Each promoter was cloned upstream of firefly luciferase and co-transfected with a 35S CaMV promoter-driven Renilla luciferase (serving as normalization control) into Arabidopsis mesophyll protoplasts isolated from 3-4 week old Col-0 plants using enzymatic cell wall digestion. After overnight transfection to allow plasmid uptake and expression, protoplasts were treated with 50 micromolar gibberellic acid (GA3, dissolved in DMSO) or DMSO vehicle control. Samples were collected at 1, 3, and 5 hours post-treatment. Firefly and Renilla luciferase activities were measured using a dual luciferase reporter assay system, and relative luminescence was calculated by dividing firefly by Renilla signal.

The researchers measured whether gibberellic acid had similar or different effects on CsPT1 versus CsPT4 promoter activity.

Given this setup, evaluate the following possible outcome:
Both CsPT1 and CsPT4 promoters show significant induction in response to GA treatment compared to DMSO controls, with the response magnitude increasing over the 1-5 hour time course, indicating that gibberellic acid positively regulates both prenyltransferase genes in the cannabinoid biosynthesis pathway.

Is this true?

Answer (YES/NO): NO